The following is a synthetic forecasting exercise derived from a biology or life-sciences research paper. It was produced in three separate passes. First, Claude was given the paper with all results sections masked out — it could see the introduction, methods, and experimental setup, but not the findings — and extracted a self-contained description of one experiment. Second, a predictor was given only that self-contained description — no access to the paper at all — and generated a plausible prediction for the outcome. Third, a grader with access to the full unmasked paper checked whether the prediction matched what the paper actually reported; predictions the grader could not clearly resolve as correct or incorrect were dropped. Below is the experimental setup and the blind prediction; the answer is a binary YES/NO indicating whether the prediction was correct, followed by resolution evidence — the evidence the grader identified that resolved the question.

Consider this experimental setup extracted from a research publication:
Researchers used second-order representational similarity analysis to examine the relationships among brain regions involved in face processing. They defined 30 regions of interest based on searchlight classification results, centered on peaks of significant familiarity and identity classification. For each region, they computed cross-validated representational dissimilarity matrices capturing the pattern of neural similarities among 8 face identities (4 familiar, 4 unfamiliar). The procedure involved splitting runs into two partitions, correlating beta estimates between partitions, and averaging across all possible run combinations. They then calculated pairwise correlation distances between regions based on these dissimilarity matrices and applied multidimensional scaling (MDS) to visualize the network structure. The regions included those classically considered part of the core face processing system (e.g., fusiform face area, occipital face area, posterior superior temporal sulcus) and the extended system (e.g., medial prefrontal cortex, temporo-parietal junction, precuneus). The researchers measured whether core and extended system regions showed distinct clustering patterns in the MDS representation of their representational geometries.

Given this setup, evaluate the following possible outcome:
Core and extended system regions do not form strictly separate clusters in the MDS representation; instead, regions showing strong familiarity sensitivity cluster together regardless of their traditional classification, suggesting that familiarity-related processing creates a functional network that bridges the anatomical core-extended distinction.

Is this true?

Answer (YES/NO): NO